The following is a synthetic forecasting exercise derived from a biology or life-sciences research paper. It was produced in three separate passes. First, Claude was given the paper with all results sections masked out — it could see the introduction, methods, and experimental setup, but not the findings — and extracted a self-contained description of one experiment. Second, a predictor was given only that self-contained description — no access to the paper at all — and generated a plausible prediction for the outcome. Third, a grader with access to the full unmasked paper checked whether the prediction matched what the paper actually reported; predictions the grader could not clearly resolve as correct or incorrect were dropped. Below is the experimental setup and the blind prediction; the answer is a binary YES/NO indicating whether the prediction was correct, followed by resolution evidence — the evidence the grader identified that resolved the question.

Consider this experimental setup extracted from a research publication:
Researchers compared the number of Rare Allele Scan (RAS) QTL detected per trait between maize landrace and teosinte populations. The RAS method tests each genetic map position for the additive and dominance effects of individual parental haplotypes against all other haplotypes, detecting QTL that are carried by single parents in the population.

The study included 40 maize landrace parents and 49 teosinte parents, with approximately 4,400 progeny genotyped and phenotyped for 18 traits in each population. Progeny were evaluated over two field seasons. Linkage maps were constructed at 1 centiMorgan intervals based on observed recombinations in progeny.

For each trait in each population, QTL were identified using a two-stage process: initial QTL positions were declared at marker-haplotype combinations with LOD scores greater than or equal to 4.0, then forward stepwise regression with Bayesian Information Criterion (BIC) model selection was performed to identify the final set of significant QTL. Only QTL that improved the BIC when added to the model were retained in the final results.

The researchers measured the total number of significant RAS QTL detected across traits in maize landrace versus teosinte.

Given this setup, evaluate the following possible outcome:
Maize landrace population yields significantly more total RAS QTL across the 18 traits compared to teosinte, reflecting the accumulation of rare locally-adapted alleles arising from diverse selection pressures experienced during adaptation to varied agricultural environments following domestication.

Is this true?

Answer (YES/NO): NO